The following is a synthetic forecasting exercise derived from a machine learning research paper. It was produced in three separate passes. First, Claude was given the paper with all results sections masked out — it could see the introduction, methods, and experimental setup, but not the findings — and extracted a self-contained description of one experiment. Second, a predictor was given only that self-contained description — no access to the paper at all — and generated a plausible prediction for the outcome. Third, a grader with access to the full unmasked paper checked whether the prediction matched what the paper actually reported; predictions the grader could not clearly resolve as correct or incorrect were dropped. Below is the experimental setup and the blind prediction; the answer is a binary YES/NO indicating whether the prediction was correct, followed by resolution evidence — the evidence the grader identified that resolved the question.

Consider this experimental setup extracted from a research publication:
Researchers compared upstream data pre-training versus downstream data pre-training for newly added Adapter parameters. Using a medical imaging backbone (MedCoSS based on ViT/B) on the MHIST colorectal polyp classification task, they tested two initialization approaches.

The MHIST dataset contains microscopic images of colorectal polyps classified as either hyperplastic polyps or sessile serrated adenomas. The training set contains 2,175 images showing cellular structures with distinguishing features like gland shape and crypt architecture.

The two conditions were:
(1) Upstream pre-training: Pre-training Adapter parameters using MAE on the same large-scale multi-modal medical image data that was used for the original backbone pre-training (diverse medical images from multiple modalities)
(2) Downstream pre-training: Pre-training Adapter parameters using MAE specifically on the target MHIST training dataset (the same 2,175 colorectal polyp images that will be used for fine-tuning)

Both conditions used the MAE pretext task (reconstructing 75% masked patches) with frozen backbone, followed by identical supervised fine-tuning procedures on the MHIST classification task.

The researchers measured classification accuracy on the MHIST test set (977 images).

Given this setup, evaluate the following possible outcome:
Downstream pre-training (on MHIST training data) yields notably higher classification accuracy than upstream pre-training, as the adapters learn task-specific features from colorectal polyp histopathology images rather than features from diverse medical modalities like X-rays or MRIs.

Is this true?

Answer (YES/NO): YES